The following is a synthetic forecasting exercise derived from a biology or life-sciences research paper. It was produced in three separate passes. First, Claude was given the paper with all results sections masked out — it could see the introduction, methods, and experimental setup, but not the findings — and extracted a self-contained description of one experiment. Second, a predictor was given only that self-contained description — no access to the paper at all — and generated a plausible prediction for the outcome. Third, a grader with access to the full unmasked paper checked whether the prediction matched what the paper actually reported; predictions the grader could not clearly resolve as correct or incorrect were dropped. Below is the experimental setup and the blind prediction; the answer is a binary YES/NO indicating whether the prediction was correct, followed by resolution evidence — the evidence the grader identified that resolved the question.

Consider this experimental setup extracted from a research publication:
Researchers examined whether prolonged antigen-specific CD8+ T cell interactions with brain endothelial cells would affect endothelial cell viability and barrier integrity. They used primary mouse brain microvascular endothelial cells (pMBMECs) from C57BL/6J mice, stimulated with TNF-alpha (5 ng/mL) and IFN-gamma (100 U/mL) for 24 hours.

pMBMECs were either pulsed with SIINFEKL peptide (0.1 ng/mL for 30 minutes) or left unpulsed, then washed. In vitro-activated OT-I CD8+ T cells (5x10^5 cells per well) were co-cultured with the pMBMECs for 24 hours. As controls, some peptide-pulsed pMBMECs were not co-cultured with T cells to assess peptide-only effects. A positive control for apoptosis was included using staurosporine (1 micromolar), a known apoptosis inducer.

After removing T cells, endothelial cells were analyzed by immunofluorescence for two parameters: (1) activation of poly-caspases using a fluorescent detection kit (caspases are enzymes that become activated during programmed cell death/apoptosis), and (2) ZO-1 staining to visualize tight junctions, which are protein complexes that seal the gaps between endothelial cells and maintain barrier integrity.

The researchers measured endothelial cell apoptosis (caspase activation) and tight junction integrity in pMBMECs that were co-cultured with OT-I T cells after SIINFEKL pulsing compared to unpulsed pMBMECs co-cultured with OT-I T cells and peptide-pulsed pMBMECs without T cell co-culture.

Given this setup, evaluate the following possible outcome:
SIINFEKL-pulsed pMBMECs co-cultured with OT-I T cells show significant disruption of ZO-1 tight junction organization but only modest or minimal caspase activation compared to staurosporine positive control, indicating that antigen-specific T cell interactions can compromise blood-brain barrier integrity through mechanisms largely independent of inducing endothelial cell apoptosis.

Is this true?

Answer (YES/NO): NO